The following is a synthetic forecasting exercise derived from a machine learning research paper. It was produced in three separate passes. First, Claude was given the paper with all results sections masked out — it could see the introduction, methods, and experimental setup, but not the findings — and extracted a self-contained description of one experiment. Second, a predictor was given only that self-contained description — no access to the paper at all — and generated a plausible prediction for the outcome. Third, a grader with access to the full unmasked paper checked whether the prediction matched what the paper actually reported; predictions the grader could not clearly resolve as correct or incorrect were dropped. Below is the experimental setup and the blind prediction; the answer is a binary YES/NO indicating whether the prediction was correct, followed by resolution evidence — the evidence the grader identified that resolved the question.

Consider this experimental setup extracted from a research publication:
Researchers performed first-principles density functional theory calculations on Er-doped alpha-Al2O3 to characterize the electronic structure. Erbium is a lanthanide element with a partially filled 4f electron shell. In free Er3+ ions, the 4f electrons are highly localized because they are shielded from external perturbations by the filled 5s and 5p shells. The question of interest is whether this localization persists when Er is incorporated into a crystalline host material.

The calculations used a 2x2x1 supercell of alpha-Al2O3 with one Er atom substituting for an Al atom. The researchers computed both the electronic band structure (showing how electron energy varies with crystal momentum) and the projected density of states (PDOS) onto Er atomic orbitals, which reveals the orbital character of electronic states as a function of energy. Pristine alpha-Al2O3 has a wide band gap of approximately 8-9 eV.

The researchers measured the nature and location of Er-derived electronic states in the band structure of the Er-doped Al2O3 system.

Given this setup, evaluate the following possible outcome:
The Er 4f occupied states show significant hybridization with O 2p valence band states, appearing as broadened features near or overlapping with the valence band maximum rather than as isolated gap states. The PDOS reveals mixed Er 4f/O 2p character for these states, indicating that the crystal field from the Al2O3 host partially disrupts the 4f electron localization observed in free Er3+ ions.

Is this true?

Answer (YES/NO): NO